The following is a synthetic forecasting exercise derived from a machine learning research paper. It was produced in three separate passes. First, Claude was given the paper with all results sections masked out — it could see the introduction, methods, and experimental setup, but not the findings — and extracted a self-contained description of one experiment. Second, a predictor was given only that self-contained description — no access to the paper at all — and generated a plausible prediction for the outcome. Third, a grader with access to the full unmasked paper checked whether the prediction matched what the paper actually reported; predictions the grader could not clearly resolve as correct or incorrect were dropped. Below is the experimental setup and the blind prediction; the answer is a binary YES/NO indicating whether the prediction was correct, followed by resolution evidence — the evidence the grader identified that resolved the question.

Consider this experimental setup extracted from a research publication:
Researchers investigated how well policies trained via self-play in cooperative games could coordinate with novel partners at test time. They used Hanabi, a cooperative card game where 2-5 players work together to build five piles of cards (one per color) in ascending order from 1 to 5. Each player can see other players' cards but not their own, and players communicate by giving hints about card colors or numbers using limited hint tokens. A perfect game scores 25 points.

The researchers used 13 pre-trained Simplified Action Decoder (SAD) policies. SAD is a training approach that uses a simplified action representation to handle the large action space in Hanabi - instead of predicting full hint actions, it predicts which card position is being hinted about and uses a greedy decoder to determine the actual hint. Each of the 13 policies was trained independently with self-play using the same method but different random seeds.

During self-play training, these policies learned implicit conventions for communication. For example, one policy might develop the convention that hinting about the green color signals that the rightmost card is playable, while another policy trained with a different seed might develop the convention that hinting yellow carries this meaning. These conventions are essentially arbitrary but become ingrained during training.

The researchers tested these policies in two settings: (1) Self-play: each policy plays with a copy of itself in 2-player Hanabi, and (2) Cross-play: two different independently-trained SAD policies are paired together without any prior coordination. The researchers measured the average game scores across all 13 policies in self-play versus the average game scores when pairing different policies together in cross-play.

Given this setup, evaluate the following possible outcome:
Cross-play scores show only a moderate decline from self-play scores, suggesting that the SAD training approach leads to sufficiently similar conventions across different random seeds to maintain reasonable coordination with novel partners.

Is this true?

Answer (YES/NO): NO